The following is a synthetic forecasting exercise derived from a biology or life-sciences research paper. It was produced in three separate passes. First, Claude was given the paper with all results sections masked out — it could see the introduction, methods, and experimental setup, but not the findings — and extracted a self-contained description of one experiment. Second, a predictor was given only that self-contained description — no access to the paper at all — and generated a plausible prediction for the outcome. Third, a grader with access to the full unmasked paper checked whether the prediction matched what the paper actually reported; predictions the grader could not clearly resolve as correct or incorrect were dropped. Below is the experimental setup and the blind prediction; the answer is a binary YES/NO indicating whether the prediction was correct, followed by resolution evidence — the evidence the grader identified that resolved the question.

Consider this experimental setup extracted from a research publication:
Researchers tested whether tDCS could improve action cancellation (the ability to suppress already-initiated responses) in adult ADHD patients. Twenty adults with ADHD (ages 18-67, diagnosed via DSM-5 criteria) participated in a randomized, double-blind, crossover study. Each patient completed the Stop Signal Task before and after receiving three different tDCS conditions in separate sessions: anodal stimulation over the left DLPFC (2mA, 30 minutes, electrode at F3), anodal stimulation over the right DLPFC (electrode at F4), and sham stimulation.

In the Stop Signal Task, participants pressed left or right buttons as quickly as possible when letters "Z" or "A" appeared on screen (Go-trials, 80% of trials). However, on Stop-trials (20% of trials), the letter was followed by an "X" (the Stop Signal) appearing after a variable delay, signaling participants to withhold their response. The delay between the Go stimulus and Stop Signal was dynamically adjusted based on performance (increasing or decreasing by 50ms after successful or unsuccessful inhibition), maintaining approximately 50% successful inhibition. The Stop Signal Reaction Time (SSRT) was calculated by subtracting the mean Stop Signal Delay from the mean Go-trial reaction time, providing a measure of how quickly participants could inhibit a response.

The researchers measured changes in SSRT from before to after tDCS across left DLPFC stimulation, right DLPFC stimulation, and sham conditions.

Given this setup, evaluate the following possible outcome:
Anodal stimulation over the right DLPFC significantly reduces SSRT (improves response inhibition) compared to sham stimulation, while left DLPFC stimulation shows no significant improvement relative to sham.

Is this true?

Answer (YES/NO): NO